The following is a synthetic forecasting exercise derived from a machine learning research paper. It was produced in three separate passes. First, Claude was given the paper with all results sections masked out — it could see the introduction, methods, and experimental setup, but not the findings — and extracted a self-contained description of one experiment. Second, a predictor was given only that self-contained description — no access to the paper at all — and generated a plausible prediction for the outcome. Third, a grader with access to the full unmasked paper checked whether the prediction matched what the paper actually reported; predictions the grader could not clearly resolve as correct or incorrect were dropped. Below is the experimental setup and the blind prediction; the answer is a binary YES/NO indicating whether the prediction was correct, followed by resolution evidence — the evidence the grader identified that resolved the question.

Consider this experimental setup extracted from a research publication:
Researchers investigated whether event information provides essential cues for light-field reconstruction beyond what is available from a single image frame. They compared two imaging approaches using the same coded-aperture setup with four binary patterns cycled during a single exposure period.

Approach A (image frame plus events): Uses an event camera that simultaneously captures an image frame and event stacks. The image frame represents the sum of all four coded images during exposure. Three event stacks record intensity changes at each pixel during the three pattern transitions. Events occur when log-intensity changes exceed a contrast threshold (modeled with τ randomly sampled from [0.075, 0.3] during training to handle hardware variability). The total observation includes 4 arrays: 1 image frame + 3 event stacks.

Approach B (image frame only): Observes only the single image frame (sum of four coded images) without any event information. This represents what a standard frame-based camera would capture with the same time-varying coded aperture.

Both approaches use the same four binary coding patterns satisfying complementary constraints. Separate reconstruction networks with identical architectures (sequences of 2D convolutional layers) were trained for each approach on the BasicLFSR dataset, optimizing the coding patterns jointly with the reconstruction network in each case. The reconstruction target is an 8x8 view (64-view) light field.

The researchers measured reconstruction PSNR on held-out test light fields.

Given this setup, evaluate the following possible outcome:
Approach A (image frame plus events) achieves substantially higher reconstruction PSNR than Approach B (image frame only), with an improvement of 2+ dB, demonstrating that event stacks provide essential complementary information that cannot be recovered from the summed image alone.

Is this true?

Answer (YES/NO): YES